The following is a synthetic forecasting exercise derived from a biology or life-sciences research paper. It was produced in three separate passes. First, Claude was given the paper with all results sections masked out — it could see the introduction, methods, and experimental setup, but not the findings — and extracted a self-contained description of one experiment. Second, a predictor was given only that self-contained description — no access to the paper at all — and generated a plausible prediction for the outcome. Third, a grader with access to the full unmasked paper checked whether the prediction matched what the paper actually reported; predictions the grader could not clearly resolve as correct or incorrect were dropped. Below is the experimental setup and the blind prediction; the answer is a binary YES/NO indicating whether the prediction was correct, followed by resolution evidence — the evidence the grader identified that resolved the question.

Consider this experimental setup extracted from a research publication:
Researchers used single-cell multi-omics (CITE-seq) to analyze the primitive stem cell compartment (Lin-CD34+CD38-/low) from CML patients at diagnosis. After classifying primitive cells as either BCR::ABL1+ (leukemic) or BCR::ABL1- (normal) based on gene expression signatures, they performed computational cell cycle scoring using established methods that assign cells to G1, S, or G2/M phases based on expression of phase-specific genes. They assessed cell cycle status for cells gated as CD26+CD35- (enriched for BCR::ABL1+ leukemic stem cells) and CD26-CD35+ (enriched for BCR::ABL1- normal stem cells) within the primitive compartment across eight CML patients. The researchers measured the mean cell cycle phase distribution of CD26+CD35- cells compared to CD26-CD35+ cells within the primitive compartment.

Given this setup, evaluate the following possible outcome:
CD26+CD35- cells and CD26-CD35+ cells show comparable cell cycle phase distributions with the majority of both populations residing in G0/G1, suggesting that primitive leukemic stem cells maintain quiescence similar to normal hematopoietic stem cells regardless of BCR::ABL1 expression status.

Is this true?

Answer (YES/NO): YES